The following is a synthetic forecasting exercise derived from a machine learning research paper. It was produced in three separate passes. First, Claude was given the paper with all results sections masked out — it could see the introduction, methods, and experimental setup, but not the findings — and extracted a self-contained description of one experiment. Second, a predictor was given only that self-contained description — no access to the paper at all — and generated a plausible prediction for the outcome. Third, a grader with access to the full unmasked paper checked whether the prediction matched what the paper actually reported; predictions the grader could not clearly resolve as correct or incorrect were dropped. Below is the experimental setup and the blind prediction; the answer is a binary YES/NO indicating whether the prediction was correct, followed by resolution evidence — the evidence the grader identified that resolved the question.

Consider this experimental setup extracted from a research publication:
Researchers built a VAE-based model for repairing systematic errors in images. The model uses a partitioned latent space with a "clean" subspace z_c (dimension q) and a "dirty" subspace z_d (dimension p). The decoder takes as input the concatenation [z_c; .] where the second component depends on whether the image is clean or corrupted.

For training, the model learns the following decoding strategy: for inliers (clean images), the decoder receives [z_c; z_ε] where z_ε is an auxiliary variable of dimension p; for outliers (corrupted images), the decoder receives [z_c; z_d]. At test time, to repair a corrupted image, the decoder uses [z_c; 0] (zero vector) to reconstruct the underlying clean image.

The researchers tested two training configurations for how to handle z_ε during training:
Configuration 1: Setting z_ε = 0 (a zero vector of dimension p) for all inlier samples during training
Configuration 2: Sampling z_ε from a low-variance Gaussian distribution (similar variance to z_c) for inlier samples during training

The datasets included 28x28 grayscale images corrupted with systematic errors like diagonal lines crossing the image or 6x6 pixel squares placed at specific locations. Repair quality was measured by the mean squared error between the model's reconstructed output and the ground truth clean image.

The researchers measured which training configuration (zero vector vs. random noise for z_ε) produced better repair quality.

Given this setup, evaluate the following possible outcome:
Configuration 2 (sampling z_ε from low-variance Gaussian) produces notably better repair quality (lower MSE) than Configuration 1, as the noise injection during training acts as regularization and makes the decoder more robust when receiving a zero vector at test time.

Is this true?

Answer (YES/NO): YES